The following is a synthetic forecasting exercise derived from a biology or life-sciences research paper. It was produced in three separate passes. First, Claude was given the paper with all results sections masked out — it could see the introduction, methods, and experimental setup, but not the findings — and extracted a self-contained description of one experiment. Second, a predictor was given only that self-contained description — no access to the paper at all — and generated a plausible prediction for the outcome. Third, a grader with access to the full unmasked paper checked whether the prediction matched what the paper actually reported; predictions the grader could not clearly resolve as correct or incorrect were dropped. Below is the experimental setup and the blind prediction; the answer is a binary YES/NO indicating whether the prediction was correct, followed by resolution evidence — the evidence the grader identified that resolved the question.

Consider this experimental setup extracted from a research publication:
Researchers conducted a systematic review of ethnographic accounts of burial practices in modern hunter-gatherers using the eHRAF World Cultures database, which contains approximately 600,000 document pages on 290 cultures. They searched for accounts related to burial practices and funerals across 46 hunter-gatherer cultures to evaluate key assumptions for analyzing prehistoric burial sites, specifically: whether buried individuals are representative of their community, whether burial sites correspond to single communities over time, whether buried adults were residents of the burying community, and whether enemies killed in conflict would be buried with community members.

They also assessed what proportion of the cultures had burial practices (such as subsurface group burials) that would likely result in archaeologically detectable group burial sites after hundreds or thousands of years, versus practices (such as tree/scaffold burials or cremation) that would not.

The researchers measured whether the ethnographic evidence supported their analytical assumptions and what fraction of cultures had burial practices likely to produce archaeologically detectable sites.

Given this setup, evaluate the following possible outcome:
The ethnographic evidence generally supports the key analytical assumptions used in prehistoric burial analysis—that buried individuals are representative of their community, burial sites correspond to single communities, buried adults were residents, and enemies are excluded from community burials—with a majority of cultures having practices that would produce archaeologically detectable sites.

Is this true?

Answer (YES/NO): NO